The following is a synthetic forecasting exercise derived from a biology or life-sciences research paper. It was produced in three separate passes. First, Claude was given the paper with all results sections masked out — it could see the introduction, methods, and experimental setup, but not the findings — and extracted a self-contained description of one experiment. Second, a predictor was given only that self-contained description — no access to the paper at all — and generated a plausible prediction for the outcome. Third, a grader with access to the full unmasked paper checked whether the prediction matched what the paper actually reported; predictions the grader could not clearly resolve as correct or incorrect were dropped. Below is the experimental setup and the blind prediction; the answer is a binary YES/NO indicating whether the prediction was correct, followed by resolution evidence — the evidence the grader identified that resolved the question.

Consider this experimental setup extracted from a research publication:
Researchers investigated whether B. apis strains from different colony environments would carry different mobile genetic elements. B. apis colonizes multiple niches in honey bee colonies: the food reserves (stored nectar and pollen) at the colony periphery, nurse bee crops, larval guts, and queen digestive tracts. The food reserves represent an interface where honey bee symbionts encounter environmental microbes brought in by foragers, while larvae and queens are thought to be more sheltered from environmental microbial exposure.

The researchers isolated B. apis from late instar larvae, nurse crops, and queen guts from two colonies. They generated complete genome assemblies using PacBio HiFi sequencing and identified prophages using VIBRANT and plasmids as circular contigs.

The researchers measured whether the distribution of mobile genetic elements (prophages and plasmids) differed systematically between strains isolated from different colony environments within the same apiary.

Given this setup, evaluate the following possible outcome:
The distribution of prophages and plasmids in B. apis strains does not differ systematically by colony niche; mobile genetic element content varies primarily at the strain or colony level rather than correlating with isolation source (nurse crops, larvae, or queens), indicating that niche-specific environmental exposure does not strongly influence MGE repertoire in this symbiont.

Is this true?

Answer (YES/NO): NO